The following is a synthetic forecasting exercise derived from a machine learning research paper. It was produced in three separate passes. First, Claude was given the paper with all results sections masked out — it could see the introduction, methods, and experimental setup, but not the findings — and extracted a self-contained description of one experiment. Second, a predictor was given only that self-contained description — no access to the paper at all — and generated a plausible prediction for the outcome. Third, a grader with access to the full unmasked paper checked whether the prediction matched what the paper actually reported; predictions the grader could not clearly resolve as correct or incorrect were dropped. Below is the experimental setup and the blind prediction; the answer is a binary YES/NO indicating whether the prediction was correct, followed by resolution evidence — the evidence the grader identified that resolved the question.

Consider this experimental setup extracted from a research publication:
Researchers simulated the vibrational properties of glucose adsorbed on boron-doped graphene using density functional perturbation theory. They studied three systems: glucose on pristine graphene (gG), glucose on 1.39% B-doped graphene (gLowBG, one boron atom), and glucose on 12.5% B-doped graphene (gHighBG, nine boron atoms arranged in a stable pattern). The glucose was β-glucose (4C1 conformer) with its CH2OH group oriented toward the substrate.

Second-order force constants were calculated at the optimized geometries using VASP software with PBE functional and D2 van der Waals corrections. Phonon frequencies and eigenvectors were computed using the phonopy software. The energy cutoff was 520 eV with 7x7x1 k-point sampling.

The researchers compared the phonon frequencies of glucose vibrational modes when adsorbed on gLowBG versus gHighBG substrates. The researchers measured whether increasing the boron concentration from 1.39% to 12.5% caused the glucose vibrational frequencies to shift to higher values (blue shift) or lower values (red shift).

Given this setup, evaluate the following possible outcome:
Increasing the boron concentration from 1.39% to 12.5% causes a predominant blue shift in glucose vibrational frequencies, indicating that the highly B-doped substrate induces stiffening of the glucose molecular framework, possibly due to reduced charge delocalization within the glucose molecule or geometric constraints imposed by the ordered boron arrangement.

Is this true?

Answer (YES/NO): NO